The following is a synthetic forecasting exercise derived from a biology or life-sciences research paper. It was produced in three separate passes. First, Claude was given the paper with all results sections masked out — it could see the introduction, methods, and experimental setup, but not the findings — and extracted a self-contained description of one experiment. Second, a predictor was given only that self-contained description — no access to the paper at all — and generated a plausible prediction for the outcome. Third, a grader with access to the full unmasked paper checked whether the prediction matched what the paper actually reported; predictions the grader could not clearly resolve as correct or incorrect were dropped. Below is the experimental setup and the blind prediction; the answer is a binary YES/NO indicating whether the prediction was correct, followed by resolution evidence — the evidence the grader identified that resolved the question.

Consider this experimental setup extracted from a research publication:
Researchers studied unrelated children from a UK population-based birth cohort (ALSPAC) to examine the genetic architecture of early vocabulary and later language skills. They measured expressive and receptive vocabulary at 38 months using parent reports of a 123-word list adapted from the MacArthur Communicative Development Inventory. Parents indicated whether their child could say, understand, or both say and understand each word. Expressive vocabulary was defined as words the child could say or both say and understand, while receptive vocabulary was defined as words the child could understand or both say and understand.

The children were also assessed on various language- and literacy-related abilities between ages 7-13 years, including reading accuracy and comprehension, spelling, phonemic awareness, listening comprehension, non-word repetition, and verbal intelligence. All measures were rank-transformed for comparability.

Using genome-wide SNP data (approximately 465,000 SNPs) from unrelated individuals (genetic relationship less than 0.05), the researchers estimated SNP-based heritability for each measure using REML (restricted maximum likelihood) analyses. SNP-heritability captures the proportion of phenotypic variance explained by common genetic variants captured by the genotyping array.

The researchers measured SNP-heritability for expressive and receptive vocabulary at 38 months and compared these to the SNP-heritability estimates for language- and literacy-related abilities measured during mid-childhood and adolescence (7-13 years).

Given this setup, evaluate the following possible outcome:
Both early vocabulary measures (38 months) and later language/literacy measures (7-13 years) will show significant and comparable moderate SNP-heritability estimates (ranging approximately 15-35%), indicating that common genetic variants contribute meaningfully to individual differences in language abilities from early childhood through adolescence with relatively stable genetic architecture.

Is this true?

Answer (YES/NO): NO